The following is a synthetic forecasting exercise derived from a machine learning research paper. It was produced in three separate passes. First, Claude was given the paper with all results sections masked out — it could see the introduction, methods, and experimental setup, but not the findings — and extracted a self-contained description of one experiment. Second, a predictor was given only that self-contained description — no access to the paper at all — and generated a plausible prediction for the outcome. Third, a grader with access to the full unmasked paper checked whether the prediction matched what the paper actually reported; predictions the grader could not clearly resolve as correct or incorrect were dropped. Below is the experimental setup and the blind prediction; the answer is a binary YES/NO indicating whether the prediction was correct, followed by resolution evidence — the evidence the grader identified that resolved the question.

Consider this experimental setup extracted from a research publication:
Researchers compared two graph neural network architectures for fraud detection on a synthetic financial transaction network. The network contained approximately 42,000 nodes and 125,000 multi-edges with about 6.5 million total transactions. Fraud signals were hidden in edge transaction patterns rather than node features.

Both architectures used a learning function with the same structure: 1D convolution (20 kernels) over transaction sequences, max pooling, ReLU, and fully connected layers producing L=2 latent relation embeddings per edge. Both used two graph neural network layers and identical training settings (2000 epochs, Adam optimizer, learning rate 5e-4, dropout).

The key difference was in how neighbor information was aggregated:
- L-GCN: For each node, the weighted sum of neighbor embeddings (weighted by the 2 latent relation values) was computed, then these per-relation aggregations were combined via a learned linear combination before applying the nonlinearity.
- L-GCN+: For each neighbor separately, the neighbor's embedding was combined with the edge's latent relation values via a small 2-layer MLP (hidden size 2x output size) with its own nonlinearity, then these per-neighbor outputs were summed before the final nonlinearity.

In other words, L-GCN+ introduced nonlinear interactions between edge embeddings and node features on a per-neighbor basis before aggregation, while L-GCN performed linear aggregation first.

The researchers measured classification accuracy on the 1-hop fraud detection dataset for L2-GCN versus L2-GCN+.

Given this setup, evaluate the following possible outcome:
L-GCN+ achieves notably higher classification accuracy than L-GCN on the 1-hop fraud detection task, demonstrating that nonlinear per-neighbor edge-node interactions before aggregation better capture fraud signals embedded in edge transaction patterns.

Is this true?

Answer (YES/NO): YES